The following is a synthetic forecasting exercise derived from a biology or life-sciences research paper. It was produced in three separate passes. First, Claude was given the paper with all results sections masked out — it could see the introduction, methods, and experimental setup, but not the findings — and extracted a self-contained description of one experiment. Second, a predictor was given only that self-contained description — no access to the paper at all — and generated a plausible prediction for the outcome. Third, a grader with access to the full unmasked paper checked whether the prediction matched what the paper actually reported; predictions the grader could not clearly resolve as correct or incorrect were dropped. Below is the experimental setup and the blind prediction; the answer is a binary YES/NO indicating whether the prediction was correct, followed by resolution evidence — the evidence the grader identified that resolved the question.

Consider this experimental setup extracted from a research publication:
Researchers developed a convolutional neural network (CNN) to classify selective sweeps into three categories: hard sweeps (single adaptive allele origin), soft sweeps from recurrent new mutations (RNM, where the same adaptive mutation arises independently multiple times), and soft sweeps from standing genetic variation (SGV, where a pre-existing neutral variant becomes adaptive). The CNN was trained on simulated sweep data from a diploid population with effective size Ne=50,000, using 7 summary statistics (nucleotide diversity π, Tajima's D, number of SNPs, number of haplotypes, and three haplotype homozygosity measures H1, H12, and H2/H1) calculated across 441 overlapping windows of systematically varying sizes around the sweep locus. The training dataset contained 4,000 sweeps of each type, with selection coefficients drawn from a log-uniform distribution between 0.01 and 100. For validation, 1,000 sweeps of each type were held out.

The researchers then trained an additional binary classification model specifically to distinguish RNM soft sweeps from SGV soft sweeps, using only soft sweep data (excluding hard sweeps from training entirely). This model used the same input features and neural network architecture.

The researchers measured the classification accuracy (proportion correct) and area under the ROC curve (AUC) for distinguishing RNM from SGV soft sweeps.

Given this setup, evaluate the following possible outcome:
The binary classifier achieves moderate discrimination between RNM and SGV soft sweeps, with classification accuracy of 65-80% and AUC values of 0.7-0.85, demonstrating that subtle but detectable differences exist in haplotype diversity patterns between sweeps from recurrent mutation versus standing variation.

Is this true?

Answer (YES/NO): NO